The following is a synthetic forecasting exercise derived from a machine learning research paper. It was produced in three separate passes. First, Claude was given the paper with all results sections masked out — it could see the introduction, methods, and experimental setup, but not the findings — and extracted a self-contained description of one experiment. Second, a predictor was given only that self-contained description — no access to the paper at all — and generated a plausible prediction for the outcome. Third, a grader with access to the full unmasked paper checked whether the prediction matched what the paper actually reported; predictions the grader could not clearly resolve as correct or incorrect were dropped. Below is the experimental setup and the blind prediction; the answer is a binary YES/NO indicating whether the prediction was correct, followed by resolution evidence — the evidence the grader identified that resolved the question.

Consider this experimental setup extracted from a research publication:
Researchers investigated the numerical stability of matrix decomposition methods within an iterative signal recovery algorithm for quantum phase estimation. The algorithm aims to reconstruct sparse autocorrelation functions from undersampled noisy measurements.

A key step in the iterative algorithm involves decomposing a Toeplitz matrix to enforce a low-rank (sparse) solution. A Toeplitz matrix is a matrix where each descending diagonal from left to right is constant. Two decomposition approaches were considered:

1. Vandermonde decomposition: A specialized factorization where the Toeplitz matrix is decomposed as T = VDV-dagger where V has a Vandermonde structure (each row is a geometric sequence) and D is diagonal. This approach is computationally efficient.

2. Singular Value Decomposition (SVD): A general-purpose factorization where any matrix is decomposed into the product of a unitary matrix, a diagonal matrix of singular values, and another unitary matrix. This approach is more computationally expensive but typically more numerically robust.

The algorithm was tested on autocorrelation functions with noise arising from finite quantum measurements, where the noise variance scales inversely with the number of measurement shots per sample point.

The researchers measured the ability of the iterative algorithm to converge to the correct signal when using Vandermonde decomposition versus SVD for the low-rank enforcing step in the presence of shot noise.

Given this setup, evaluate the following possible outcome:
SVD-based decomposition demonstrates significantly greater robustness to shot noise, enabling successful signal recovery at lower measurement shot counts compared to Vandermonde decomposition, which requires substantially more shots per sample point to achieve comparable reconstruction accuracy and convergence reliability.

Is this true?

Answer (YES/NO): NO